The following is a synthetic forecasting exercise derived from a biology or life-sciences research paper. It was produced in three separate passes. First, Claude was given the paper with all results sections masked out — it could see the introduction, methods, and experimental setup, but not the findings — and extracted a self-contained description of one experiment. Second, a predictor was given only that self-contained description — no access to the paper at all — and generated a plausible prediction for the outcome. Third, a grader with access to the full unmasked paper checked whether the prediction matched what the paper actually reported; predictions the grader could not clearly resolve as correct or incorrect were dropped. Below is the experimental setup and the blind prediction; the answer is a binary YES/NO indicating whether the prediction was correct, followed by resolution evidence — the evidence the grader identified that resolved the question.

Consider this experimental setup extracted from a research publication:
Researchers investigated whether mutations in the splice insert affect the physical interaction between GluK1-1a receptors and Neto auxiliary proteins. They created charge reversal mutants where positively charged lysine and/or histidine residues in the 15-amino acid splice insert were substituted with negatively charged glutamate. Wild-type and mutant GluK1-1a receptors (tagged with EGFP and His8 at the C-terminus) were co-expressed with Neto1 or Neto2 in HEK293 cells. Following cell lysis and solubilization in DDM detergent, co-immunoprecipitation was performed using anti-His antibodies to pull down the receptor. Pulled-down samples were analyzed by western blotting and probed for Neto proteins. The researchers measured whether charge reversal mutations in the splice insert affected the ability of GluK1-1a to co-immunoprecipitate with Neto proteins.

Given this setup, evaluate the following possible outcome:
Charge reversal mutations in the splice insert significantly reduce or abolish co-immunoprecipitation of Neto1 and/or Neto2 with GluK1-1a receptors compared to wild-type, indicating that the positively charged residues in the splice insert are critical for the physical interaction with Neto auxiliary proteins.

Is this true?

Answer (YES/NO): NO